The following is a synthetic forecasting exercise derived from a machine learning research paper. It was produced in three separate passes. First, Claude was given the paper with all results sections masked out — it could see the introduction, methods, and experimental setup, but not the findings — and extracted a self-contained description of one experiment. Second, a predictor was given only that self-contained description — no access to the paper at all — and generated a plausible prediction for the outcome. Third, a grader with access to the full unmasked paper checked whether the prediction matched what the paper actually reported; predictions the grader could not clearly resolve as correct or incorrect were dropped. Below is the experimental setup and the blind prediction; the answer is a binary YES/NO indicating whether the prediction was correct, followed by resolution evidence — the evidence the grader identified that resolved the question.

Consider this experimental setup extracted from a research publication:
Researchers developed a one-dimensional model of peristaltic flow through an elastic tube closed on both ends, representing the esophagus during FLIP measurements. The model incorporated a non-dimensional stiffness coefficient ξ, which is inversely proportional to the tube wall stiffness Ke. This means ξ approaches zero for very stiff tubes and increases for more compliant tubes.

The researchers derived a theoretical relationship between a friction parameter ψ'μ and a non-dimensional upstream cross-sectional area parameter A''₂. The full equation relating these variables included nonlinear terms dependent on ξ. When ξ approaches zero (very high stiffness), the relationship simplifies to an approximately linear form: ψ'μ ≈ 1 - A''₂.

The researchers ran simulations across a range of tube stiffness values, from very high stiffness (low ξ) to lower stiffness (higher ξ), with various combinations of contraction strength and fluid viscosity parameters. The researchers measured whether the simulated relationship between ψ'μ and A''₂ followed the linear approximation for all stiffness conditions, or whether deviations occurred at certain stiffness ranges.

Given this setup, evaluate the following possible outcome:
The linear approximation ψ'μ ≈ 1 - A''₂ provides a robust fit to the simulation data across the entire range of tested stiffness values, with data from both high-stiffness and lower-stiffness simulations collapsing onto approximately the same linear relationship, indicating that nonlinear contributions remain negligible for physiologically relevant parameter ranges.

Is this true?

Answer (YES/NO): NO